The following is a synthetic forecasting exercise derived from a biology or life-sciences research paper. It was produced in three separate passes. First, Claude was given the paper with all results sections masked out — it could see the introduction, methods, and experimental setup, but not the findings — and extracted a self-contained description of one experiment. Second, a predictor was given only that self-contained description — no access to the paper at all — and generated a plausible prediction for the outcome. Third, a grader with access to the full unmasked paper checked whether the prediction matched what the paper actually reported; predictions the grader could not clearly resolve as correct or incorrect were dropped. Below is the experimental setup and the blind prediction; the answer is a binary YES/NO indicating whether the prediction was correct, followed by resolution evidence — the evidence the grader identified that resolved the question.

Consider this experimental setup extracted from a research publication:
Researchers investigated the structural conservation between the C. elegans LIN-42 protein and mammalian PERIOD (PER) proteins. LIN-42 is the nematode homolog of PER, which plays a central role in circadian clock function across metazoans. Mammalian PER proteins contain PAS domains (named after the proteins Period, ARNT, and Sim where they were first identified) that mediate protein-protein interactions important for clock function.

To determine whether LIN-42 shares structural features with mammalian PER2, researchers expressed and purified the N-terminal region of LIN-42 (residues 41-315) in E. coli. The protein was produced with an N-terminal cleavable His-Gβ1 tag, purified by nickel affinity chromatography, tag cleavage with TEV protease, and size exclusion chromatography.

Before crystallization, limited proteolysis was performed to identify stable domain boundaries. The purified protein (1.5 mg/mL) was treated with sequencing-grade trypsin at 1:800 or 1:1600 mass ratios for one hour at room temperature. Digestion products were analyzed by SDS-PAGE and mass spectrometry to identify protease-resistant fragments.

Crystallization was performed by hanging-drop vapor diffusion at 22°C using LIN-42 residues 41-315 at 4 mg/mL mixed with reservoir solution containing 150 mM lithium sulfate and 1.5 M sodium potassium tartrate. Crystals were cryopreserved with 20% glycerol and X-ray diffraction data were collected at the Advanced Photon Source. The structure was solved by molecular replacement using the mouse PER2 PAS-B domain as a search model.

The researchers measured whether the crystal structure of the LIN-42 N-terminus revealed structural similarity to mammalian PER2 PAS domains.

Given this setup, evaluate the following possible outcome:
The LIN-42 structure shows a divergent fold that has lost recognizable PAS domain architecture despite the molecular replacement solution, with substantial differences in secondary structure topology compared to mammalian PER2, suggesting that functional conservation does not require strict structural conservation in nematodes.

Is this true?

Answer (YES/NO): NO